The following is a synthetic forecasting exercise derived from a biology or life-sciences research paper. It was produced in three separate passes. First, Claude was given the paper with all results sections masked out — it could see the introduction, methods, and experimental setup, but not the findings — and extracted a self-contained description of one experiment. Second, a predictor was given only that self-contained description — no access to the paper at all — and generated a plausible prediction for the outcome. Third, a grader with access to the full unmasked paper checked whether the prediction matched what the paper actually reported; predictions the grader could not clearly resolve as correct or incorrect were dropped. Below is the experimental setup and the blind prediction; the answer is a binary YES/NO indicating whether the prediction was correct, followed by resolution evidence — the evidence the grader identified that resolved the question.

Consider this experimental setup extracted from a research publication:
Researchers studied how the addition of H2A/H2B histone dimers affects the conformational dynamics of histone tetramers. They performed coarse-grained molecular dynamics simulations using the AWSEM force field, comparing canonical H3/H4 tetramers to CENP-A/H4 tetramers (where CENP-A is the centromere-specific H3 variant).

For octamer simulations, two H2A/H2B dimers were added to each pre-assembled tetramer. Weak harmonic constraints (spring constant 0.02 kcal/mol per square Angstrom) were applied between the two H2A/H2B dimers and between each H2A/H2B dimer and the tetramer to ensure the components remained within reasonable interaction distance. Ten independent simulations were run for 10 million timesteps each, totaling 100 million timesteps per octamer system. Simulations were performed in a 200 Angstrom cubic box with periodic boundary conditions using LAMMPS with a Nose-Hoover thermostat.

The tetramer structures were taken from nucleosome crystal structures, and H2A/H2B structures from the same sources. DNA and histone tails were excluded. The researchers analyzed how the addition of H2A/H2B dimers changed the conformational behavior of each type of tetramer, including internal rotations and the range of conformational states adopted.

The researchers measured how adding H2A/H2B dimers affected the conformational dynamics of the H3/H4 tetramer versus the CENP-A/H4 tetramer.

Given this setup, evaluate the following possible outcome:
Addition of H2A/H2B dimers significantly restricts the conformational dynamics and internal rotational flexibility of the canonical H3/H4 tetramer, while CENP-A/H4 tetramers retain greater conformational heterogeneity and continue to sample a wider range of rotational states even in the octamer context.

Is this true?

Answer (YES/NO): NO